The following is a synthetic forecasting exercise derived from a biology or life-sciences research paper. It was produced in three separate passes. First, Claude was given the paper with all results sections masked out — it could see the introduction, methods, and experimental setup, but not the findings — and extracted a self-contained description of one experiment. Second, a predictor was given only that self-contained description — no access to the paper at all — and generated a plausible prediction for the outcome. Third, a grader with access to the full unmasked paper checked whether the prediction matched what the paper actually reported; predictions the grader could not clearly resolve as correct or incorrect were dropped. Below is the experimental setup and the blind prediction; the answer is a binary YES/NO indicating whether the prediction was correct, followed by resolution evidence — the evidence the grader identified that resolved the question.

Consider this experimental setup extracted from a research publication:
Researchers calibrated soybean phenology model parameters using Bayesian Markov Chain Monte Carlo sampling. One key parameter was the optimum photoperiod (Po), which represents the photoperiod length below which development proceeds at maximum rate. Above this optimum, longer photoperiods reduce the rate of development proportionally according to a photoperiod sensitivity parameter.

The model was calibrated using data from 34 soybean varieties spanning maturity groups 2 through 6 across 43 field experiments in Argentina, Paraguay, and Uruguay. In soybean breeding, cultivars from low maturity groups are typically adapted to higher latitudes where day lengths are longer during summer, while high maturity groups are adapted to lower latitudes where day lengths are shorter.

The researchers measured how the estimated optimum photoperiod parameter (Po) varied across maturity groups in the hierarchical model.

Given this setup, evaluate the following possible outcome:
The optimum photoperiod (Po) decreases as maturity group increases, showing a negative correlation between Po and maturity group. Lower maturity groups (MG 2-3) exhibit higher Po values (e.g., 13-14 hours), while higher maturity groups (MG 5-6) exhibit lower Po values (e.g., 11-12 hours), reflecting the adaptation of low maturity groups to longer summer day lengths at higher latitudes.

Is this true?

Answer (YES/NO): NO